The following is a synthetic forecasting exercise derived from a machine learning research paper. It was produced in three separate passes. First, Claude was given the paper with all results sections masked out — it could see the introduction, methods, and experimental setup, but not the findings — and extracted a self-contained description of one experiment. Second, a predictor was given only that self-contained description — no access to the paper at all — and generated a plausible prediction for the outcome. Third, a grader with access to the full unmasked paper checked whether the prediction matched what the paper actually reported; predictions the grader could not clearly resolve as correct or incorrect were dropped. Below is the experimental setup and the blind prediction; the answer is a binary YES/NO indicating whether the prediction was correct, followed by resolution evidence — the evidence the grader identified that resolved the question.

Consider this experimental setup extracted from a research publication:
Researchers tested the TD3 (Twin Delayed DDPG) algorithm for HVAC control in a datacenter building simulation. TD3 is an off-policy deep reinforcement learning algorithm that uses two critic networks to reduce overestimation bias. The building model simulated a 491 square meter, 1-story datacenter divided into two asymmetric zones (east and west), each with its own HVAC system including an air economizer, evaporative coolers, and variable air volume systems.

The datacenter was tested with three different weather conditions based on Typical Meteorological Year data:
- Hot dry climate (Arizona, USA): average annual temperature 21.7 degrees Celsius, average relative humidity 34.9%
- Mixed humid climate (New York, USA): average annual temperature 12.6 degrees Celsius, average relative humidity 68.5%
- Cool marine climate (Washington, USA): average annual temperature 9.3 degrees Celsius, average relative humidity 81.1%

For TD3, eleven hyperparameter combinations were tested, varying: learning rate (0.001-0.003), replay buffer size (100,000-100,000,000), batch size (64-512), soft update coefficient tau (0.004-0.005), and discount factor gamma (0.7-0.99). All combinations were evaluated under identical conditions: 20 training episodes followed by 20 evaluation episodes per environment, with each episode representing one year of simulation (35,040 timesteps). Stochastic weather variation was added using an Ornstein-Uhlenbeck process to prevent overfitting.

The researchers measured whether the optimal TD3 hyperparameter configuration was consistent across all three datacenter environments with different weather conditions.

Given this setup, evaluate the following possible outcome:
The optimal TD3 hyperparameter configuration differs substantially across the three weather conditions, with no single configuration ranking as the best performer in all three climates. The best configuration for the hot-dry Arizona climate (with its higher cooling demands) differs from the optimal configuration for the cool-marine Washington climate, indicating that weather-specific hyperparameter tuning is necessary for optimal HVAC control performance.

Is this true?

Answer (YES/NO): NO